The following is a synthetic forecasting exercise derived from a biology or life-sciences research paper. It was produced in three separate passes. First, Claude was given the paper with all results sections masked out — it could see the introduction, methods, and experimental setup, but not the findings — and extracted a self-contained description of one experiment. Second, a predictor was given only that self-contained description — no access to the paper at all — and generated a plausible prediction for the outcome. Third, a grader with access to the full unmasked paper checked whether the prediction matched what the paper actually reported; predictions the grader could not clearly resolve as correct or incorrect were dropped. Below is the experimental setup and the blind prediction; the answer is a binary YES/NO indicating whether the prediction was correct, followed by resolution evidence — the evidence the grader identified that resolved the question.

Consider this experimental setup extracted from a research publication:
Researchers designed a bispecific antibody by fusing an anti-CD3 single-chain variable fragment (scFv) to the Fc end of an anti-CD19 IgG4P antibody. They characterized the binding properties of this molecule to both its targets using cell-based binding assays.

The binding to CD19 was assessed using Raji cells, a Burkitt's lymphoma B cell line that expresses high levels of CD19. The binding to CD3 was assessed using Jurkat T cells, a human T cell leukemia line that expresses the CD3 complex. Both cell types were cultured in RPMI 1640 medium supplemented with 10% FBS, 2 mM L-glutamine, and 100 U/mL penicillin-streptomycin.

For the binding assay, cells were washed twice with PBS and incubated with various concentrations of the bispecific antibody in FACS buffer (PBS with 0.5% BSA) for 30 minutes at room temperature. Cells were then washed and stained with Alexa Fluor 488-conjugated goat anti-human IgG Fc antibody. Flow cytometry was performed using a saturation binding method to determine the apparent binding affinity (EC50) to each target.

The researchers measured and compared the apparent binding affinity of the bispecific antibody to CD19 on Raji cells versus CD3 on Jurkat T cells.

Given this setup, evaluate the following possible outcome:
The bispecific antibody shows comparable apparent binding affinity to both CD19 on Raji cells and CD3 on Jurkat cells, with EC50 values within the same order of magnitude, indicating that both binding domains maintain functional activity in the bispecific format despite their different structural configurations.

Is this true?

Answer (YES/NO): NO